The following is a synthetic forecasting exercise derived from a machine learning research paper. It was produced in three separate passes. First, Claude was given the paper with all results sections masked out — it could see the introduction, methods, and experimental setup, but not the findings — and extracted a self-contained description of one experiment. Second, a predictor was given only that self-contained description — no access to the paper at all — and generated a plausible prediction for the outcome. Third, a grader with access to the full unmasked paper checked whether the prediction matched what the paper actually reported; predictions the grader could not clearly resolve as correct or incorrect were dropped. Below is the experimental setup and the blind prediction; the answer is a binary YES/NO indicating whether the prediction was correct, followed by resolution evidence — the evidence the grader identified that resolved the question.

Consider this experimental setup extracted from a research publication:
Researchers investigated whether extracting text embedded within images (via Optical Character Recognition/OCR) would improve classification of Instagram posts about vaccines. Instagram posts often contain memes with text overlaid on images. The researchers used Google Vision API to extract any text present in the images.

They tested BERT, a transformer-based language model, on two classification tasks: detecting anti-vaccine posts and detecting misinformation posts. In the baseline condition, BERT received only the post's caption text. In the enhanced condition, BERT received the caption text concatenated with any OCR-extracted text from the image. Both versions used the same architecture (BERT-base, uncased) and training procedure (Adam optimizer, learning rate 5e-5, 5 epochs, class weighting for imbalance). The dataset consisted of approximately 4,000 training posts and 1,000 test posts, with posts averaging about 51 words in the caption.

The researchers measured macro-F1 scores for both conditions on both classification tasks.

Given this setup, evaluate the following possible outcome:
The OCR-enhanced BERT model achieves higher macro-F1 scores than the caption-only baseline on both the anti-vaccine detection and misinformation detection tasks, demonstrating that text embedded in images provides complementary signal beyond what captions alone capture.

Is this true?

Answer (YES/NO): YES